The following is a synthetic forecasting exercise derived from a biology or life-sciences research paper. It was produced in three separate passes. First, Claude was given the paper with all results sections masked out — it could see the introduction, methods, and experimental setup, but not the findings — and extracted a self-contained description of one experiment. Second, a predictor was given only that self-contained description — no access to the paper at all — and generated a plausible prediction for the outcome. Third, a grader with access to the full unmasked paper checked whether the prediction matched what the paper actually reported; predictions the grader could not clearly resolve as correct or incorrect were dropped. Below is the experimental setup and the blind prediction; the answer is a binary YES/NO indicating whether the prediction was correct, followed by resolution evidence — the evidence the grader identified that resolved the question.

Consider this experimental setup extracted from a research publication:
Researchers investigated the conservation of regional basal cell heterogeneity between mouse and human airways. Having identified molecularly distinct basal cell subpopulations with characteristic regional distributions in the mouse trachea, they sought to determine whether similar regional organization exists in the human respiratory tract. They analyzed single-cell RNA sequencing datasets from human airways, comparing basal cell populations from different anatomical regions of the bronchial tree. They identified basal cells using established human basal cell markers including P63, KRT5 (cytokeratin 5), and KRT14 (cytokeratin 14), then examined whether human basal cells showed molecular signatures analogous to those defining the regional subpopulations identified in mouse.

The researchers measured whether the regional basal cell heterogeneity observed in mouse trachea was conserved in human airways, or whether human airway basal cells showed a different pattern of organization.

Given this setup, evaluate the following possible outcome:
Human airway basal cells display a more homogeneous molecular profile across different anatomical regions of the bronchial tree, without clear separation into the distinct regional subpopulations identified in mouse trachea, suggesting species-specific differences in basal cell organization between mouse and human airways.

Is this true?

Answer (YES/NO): NO